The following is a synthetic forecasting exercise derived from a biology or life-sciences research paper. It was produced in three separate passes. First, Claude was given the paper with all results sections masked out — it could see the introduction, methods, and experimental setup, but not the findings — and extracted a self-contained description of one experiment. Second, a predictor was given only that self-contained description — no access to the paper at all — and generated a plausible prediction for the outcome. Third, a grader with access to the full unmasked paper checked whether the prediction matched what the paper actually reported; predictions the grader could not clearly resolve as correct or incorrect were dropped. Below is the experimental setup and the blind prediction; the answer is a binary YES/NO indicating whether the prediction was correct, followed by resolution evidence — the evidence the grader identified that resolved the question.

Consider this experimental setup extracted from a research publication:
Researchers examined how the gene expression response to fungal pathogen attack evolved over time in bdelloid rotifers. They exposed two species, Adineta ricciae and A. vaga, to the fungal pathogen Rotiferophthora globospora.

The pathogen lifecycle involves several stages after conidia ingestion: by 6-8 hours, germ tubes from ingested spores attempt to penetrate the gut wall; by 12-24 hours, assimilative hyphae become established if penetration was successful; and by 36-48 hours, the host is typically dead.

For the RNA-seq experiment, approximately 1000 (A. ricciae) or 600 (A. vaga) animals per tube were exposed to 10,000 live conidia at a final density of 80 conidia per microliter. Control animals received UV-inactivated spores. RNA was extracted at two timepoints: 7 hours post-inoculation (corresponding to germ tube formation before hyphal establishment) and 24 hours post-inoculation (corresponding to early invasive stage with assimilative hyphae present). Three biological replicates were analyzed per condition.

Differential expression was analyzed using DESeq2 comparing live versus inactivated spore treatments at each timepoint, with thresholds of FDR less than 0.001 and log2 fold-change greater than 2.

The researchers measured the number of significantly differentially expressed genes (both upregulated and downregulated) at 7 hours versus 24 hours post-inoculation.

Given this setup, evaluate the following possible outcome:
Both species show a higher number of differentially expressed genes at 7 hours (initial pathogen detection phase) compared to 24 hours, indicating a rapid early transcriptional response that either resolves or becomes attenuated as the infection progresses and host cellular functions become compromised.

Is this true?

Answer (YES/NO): NO